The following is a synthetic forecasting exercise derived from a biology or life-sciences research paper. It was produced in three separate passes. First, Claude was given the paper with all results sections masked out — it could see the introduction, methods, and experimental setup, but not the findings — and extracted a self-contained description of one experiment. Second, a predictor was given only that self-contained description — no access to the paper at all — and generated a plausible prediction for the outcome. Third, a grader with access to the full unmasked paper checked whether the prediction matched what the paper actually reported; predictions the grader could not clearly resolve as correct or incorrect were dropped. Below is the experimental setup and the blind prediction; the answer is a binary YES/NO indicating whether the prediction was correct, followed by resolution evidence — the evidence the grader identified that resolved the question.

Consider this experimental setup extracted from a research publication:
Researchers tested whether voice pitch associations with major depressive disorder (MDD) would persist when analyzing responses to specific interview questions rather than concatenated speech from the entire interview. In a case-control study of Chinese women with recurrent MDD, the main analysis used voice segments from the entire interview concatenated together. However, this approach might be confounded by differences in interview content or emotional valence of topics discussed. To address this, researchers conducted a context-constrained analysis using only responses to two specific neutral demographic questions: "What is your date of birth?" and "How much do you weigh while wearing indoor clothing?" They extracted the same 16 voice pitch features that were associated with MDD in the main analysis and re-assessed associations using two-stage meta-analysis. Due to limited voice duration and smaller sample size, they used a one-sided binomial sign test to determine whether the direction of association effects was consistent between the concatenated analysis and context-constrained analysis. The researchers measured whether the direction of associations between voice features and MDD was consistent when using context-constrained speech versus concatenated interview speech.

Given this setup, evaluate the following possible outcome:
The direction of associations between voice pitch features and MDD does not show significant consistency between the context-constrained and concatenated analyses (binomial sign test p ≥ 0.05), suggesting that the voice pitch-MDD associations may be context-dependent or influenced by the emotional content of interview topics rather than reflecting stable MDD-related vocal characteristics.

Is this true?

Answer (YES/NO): NO